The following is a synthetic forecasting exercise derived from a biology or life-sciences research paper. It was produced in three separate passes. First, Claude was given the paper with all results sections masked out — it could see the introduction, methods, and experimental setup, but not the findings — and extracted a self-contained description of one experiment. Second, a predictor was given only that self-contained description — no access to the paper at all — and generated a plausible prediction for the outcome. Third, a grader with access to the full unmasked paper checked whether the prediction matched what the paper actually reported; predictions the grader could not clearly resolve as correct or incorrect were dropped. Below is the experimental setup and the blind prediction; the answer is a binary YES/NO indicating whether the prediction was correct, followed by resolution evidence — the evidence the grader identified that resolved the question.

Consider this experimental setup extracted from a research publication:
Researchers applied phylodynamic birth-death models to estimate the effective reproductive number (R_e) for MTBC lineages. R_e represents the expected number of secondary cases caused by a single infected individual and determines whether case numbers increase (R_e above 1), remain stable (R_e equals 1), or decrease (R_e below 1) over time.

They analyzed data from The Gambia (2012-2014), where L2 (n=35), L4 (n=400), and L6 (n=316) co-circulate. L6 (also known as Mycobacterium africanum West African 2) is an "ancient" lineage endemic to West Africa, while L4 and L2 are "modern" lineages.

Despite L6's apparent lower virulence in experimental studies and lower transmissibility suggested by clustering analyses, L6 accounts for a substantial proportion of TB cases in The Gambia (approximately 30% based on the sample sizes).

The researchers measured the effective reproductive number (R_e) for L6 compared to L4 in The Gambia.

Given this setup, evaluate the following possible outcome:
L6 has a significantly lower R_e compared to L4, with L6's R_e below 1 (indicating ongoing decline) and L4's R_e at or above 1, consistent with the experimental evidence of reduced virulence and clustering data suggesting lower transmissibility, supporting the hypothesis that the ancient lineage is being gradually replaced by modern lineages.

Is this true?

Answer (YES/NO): NO